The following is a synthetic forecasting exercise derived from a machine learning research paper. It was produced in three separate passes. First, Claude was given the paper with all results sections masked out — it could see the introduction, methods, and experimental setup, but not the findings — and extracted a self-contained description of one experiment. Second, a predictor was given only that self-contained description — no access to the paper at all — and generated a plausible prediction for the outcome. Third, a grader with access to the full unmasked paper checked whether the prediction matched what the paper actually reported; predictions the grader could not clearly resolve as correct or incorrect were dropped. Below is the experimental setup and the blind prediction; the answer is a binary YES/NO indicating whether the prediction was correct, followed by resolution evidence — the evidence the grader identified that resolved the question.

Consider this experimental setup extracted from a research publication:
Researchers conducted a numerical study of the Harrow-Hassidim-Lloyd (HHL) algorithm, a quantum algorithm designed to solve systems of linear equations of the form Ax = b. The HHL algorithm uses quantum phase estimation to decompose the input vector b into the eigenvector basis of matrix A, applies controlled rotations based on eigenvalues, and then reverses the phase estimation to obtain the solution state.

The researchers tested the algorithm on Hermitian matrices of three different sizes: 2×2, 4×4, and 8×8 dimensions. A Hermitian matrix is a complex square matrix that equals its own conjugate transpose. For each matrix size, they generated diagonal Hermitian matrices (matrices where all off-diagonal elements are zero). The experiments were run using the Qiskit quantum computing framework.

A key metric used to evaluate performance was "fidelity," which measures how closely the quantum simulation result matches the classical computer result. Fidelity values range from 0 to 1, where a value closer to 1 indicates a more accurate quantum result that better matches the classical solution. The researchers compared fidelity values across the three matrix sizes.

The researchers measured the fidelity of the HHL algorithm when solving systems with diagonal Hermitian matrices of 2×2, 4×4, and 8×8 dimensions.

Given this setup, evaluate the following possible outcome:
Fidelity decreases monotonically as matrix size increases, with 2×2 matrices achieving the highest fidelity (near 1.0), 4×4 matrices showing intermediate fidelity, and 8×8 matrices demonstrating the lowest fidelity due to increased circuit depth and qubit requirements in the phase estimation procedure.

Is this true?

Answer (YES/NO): NO